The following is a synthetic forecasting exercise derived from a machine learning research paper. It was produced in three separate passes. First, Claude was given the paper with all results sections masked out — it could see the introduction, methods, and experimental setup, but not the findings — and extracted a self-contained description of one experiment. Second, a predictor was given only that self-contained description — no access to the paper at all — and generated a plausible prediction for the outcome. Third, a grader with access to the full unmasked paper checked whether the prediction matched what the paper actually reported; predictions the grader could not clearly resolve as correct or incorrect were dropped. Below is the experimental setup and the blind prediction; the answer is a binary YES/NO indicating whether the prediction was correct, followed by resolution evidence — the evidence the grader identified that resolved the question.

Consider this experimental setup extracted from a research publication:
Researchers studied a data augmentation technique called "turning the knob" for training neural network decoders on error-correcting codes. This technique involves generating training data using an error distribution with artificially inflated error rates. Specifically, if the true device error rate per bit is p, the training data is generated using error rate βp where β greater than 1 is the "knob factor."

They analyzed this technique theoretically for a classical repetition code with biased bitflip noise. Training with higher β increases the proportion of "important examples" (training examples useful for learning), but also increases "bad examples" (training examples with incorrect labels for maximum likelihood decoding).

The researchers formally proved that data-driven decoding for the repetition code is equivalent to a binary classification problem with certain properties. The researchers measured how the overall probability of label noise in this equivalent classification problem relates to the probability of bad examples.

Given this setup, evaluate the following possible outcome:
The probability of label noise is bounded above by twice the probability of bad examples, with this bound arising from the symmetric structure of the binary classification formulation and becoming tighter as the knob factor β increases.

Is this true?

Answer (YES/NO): NO